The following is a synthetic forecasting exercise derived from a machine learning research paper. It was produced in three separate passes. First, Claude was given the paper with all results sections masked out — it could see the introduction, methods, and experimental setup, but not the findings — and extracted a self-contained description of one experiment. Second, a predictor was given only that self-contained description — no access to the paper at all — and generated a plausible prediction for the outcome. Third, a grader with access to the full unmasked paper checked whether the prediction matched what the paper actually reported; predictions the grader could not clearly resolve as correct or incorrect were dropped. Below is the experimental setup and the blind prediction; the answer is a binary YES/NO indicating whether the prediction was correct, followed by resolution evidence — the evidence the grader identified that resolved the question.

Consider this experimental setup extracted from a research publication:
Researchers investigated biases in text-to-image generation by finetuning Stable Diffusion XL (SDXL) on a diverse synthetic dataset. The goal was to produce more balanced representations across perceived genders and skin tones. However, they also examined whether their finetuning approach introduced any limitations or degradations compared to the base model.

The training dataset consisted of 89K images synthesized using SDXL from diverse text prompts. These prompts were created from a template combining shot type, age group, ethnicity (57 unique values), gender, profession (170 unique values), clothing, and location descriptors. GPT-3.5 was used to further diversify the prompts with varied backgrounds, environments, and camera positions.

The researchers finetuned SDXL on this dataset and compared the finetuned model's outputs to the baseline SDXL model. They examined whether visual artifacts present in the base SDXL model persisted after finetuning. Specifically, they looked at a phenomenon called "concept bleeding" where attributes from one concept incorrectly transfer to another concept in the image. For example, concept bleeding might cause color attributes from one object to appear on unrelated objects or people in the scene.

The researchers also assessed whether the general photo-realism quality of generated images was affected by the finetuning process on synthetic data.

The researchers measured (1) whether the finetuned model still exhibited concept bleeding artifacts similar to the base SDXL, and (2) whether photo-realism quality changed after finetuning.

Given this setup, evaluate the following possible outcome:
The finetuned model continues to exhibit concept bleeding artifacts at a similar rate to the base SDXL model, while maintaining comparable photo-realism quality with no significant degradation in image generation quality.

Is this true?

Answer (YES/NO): NO